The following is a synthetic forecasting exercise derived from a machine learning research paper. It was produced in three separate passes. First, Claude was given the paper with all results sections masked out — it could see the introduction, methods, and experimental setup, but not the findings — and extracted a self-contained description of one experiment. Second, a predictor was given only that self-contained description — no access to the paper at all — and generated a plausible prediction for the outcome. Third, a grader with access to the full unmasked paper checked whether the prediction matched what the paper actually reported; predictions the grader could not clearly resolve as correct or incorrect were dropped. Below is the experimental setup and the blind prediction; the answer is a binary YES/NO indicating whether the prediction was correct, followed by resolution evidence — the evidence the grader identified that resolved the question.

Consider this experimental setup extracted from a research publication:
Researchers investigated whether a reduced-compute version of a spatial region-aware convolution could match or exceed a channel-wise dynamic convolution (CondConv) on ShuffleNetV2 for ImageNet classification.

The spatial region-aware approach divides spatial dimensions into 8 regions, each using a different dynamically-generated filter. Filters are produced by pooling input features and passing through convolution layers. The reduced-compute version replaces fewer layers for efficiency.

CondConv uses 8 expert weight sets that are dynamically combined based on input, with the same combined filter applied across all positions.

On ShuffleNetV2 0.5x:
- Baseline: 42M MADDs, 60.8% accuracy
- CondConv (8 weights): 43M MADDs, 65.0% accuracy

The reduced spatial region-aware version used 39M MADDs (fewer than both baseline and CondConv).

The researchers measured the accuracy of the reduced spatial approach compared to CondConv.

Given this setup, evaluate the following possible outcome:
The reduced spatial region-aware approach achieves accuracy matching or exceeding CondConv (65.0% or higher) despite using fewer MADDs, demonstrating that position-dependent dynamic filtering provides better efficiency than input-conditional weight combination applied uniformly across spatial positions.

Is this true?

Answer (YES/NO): NO